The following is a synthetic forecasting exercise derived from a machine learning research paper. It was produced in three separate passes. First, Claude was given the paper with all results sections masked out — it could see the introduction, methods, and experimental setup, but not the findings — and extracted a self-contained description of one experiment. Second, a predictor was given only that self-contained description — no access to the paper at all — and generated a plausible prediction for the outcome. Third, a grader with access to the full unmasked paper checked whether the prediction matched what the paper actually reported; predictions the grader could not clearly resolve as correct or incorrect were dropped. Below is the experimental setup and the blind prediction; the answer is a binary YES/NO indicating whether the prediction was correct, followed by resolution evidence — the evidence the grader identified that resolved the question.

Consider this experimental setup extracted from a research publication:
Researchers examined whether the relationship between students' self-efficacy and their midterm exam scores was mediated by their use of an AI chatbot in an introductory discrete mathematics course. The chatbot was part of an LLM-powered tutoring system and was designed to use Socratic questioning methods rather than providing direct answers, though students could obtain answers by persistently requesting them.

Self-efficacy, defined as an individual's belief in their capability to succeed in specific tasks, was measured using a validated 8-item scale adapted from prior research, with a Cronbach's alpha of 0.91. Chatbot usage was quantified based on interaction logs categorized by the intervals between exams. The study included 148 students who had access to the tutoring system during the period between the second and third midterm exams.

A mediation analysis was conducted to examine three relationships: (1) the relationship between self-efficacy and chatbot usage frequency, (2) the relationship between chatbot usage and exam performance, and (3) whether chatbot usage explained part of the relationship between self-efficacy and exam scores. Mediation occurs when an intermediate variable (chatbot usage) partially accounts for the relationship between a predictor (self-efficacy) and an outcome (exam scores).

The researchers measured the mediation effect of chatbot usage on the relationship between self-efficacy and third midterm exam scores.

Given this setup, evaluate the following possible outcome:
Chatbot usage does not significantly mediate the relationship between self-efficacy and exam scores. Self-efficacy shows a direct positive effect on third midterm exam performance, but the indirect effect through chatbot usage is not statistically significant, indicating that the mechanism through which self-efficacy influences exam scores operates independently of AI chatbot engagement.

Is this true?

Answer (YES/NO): NO